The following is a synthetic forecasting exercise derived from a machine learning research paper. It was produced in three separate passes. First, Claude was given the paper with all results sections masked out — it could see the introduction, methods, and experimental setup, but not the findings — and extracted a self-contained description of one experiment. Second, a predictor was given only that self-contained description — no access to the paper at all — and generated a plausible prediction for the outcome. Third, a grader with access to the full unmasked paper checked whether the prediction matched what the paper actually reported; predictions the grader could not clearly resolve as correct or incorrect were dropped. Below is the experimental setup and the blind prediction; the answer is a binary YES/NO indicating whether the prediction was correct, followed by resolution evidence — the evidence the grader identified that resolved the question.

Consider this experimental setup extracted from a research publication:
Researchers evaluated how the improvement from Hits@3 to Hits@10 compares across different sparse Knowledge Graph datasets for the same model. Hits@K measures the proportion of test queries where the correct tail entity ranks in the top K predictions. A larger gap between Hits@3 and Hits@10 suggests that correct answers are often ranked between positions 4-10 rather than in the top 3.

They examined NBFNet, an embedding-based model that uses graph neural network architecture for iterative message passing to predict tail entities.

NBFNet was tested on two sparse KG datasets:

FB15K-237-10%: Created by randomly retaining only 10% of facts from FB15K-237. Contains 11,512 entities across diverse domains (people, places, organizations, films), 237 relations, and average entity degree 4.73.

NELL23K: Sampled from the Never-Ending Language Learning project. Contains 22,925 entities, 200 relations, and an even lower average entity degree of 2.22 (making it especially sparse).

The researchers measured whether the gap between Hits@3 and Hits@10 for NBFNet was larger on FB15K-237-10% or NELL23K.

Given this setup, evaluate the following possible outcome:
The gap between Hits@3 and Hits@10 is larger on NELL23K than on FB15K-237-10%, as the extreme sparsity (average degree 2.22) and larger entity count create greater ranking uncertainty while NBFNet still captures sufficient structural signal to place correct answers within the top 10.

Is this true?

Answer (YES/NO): YES